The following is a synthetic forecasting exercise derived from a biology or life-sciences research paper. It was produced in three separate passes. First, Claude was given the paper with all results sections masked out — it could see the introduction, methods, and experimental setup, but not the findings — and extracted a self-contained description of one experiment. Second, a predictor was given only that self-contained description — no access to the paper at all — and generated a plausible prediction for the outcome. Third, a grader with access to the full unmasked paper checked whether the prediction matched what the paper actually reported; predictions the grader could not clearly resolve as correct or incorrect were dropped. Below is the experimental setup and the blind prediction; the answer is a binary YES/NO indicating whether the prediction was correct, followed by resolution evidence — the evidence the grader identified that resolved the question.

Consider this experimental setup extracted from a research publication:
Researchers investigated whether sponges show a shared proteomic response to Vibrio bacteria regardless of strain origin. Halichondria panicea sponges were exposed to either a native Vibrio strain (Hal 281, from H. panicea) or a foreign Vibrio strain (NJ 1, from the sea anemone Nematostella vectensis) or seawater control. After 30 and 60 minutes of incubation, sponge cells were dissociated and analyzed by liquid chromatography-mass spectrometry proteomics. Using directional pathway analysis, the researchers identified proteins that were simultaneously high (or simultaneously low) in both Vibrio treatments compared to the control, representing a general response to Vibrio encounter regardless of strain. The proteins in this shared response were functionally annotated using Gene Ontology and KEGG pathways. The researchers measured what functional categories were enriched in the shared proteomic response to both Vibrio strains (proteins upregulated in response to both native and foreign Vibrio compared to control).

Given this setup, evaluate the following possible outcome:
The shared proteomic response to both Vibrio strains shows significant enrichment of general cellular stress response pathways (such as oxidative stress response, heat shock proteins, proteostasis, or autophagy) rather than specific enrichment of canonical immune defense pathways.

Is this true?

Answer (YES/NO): NO